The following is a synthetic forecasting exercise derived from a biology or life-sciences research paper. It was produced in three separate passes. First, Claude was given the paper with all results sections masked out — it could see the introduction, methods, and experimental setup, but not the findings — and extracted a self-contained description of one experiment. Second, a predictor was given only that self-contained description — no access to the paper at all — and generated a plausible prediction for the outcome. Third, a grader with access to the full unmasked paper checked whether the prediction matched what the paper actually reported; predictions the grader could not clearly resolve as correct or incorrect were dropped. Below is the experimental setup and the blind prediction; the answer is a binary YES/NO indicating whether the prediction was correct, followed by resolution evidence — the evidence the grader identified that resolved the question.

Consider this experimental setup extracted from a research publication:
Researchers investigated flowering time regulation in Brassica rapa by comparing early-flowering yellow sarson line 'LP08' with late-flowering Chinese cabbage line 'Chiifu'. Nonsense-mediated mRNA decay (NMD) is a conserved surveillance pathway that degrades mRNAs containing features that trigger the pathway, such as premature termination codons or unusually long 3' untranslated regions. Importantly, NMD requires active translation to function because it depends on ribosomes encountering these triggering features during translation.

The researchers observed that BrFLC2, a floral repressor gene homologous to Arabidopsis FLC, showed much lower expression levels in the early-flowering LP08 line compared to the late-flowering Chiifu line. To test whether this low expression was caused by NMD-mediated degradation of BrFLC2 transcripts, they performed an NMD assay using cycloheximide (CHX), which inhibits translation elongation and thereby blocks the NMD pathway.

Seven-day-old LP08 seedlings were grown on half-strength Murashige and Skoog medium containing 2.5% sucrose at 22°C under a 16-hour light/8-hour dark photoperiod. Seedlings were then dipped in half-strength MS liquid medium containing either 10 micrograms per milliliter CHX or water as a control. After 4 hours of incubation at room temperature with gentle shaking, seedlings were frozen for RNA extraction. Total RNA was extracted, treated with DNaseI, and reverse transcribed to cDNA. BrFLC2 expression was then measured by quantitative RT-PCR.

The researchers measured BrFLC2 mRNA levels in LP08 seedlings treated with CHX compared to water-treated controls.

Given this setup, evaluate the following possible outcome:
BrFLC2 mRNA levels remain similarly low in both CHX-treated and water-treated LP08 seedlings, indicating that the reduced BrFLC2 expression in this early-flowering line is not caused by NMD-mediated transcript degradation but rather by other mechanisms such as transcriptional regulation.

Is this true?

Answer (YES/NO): NO